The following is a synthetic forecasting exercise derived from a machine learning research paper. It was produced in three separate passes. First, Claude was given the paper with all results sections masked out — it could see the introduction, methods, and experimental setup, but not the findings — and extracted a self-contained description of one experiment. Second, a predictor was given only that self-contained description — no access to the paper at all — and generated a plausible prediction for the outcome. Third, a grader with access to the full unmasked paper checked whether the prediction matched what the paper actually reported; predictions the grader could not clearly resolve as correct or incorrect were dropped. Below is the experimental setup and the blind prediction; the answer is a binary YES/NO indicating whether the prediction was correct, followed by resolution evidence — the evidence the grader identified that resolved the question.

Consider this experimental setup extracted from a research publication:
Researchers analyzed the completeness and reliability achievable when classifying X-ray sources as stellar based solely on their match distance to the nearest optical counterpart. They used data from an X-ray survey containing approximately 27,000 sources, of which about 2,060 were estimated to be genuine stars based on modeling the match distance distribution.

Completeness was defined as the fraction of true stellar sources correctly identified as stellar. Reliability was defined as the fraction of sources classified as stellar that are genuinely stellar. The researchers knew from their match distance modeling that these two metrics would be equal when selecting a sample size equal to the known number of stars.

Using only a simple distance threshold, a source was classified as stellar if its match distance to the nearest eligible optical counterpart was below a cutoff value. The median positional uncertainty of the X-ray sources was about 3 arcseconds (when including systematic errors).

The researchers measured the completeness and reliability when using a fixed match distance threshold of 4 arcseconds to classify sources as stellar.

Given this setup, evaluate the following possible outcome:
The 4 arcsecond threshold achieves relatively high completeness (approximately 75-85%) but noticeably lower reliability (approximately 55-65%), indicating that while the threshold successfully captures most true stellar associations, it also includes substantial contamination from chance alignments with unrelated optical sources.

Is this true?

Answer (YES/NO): NO